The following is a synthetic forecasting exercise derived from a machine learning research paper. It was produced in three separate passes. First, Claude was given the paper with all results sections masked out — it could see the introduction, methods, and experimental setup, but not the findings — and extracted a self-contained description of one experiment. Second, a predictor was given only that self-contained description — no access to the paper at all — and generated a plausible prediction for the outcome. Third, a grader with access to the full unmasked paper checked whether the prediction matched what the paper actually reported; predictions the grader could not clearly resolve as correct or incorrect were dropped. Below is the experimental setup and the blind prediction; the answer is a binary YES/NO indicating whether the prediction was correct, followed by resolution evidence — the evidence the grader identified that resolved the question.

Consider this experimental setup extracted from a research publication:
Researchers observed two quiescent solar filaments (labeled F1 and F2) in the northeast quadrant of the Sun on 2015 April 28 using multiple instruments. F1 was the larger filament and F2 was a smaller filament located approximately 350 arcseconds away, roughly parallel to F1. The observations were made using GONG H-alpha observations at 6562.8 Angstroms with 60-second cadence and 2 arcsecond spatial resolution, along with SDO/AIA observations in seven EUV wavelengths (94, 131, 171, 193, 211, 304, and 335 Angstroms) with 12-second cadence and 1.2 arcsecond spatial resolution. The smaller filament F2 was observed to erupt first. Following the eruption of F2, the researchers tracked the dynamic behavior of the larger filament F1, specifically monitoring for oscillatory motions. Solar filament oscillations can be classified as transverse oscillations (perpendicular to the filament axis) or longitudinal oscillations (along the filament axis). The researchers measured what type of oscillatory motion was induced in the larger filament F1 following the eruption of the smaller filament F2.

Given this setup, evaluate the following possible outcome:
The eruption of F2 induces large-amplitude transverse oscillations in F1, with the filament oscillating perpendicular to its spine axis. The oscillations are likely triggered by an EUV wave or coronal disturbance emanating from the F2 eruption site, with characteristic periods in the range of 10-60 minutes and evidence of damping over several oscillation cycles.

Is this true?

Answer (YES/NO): NO